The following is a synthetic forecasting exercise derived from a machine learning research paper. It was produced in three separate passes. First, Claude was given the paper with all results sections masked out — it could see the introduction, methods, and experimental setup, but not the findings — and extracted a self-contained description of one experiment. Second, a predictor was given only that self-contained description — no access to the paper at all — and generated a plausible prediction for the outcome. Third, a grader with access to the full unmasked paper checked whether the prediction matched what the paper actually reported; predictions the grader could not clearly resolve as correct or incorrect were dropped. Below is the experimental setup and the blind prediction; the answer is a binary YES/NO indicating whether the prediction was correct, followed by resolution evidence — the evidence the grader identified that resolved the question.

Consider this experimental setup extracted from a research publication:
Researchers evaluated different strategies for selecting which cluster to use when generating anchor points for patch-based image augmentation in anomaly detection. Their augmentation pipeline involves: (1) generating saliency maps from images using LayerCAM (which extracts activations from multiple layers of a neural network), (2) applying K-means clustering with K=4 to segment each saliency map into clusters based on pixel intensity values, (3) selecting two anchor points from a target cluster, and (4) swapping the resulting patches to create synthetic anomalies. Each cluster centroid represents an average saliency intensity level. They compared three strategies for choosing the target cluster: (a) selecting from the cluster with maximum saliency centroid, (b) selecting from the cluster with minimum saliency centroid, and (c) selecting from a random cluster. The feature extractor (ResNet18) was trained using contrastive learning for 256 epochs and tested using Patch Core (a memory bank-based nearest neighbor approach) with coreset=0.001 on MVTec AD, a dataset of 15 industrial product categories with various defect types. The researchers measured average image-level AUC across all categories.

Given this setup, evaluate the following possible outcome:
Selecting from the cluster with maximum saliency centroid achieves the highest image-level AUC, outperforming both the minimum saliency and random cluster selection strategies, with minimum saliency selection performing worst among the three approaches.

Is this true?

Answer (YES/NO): NO